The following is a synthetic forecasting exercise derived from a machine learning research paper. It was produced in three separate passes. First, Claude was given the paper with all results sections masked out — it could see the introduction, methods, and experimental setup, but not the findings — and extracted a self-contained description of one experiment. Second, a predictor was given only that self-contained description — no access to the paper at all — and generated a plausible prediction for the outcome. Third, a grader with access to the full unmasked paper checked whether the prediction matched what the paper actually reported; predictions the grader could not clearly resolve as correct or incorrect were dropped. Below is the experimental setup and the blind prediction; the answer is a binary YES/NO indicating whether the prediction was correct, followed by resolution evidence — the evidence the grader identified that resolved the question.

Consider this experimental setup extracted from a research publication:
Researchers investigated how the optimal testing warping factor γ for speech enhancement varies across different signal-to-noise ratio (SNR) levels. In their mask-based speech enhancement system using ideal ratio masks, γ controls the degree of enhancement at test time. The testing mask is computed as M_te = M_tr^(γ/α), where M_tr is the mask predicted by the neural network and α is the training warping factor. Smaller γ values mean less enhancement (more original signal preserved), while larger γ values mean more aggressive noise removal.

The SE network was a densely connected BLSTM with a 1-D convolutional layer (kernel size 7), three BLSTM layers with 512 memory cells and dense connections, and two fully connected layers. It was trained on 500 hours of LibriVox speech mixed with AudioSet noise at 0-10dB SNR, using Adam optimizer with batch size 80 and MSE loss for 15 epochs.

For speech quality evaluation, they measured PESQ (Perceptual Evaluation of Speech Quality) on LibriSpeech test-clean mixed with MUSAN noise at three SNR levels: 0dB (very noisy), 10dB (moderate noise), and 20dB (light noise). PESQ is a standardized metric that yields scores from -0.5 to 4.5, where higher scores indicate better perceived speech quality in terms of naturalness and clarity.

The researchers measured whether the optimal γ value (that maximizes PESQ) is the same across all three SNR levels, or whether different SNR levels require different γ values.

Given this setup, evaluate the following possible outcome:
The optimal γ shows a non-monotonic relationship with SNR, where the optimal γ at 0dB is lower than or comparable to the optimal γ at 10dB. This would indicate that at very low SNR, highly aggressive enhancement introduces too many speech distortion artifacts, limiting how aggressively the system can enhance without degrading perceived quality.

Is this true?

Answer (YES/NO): NO